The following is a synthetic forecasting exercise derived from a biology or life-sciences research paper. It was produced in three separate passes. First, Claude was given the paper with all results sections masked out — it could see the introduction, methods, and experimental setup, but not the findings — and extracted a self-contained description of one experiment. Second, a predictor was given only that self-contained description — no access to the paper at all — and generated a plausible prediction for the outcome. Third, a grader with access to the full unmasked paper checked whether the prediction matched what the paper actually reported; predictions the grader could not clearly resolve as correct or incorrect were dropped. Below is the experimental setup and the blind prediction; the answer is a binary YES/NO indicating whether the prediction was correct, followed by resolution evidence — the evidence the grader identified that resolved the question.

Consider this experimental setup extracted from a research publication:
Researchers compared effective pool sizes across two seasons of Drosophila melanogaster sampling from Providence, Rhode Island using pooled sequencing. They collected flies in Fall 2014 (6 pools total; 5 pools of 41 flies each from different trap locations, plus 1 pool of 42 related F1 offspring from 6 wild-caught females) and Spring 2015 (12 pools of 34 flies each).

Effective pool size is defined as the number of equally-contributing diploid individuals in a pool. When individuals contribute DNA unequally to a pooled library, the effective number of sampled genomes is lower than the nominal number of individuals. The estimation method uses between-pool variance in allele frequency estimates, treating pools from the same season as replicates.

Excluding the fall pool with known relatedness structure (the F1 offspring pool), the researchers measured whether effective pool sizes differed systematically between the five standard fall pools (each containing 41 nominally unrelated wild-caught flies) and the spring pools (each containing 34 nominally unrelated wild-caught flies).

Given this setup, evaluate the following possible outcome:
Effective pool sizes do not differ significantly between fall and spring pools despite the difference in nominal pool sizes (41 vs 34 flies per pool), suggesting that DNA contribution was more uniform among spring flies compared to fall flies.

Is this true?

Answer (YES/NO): NO